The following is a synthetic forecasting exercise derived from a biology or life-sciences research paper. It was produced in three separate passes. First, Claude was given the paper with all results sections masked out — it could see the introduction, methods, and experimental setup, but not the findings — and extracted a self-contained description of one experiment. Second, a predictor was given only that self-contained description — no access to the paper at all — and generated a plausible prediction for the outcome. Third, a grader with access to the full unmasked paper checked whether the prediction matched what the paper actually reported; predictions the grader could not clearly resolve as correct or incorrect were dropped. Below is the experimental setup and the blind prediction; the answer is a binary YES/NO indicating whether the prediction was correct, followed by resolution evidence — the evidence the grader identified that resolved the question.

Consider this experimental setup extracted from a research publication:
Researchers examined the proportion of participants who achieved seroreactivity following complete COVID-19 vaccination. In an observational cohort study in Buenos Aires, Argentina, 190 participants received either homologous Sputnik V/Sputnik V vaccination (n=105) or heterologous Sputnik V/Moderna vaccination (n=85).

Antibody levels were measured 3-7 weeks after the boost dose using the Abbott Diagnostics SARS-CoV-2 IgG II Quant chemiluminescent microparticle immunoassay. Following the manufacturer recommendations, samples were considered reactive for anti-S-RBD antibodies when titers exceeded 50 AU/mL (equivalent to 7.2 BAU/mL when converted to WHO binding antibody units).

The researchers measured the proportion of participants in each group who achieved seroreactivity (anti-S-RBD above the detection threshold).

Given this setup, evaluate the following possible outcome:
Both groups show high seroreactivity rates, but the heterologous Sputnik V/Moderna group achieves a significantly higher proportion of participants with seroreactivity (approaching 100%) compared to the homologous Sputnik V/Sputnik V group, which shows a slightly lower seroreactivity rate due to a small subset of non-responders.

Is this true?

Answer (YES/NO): NO